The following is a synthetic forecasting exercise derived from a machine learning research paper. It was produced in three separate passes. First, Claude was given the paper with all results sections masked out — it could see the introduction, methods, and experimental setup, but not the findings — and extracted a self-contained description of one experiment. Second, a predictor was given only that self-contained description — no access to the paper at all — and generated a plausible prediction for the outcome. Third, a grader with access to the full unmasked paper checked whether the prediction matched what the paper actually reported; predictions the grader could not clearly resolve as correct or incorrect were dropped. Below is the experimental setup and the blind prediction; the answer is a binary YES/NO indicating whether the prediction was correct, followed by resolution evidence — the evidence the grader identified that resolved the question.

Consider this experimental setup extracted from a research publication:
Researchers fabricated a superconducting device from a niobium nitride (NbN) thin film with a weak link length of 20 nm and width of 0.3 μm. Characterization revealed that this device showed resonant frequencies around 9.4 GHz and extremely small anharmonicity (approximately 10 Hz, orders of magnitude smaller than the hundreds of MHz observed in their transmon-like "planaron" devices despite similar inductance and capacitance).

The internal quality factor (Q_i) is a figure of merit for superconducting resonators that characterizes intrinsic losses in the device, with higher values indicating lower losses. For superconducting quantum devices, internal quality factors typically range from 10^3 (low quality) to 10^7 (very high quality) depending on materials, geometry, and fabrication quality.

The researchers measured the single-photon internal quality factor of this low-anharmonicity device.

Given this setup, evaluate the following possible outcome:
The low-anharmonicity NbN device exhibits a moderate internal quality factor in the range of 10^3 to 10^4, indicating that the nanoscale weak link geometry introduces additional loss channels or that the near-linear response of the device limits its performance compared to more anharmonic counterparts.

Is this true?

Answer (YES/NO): NO